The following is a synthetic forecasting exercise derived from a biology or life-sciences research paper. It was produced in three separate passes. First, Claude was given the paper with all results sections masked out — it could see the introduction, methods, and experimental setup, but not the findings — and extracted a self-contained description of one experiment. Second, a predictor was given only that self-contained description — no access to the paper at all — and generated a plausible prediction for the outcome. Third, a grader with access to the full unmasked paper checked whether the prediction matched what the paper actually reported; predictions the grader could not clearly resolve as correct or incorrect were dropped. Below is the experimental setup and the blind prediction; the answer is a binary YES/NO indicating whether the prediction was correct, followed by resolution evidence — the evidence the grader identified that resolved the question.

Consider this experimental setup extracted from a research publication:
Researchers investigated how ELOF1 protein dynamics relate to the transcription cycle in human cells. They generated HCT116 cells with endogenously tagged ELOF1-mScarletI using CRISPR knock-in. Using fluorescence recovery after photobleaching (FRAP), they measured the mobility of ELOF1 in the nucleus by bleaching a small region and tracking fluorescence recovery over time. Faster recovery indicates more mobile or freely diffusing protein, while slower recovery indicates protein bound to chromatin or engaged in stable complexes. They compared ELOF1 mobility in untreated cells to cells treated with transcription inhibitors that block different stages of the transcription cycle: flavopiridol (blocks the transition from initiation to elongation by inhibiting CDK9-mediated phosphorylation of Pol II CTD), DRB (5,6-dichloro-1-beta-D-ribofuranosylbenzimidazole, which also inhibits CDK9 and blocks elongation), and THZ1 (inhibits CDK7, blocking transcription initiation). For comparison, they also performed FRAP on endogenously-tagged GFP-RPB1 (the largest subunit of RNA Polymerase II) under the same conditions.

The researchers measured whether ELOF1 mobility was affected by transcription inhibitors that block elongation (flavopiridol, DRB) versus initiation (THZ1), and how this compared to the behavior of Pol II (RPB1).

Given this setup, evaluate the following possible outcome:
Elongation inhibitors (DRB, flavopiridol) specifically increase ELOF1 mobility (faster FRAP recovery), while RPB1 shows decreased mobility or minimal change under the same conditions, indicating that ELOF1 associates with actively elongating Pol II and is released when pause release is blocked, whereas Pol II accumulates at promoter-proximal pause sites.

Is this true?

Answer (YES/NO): NO